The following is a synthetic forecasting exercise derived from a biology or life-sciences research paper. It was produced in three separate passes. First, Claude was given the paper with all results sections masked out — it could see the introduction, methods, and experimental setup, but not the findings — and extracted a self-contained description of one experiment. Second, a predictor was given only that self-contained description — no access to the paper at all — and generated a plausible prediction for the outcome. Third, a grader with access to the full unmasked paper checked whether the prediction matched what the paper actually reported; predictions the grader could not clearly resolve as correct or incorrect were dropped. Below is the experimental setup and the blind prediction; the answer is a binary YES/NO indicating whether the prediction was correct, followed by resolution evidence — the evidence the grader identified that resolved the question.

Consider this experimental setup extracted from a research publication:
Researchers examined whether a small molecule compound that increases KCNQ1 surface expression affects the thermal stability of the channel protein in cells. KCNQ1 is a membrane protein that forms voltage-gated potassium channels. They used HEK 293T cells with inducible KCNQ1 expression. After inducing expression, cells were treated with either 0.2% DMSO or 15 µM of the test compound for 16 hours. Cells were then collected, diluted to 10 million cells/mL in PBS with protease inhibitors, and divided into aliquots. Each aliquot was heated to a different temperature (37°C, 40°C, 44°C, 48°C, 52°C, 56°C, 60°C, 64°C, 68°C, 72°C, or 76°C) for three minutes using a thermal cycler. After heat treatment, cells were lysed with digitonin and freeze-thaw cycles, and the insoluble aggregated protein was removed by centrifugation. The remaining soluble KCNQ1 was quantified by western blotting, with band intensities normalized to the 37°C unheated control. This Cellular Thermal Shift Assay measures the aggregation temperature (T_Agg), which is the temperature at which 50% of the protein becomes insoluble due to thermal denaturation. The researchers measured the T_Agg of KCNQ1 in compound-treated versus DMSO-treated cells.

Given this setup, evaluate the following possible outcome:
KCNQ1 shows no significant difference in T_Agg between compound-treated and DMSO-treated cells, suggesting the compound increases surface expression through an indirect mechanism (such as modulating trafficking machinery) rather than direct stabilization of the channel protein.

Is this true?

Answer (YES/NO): YES